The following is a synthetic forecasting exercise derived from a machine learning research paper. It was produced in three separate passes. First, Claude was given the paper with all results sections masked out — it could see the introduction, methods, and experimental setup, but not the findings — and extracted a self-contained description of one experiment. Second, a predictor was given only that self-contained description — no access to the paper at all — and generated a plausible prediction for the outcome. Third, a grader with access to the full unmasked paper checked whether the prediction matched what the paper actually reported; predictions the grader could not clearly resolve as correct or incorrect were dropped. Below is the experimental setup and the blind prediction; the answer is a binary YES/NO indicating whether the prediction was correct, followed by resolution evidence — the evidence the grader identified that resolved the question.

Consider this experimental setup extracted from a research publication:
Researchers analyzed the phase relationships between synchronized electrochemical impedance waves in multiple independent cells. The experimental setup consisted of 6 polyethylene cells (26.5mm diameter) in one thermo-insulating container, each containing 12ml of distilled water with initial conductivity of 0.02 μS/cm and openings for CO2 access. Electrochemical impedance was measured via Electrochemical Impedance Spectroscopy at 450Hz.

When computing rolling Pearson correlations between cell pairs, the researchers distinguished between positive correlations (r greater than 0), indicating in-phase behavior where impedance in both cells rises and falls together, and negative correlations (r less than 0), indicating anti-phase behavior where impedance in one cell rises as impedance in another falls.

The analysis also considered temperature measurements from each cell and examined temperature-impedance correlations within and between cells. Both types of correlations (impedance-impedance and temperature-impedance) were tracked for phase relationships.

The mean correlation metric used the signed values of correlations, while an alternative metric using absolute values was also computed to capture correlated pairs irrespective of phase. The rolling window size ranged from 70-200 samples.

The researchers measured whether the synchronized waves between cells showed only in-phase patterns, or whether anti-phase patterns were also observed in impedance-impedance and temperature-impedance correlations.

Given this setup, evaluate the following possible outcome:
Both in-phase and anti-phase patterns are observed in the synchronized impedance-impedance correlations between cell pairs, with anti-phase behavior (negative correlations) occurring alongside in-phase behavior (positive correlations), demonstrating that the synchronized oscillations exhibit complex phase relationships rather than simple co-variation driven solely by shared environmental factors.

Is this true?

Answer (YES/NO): YES